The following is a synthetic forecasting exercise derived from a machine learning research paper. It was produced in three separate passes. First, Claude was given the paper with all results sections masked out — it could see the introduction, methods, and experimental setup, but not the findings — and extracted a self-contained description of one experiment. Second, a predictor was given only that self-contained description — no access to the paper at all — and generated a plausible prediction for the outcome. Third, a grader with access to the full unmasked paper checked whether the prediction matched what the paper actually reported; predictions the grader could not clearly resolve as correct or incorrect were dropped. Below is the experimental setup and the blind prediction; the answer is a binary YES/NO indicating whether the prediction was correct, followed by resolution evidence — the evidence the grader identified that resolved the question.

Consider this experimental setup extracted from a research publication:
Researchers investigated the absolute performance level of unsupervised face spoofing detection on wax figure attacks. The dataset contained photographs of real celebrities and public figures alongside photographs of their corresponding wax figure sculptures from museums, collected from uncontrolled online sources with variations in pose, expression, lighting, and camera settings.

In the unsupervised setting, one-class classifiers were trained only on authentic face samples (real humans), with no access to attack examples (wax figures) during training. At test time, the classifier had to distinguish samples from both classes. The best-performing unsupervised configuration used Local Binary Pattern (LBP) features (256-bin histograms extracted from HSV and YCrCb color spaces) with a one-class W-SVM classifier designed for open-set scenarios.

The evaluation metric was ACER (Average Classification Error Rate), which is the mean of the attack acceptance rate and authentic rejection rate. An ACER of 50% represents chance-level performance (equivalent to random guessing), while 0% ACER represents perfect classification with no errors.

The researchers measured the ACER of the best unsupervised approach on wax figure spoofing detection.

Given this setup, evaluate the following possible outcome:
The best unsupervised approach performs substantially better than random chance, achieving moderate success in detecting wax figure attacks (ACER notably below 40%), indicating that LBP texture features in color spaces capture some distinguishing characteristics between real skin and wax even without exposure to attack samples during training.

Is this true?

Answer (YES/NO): NO